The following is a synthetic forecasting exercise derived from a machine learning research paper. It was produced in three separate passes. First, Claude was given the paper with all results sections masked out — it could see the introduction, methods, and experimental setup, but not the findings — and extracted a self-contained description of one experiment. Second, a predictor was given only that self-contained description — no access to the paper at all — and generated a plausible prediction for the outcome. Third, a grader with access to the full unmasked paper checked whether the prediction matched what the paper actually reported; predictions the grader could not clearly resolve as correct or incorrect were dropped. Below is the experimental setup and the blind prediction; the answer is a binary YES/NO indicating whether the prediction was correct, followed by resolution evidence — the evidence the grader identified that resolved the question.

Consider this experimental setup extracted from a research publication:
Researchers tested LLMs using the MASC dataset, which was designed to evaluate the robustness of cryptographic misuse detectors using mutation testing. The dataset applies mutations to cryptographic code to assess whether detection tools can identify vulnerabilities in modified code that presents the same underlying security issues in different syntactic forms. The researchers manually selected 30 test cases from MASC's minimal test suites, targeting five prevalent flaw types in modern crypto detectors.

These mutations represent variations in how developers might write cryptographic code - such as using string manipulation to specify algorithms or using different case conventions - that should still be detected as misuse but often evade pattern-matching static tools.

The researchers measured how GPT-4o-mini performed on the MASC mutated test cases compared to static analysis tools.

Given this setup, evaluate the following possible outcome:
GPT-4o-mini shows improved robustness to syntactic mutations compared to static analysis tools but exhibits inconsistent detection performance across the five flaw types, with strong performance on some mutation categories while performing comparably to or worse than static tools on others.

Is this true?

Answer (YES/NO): NO